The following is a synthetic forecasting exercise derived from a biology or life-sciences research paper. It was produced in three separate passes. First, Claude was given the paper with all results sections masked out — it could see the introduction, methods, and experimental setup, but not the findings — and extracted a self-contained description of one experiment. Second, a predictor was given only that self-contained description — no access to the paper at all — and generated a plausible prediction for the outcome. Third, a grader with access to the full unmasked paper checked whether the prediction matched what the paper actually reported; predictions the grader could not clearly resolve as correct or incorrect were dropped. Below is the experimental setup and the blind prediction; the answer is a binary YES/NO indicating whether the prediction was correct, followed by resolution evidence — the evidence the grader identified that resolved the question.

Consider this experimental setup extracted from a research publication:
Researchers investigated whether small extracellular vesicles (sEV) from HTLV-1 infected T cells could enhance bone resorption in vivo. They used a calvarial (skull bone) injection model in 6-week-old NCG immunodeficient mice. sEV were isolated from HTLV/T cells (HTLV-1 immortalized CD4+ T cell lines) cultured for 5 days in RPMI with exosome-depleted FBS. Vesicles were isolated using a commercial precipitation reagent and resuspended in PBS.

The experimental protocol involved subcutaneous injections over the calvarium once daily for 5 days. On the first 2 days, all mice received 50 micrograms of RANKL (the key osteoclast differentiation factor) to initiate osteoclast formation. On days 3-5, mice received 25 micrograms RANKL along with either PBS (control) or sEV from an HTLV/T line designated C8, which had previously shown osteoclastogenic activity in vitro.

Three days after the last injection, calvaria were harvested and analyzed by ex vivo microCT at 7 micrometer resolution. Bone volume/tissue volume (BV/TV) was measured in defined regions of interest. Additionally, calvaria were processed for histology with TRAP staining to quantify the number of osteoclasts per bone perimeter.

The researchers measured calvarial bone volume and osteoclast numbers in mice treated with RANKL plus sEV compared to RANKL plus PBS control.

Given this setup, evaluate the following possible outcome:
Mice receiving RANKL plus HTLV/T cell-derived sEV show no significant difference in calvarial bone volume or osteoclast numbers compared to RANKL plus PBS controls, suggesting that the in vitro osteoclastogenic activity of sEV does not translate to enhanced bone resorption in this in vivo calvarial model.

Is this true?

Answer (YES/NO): NO